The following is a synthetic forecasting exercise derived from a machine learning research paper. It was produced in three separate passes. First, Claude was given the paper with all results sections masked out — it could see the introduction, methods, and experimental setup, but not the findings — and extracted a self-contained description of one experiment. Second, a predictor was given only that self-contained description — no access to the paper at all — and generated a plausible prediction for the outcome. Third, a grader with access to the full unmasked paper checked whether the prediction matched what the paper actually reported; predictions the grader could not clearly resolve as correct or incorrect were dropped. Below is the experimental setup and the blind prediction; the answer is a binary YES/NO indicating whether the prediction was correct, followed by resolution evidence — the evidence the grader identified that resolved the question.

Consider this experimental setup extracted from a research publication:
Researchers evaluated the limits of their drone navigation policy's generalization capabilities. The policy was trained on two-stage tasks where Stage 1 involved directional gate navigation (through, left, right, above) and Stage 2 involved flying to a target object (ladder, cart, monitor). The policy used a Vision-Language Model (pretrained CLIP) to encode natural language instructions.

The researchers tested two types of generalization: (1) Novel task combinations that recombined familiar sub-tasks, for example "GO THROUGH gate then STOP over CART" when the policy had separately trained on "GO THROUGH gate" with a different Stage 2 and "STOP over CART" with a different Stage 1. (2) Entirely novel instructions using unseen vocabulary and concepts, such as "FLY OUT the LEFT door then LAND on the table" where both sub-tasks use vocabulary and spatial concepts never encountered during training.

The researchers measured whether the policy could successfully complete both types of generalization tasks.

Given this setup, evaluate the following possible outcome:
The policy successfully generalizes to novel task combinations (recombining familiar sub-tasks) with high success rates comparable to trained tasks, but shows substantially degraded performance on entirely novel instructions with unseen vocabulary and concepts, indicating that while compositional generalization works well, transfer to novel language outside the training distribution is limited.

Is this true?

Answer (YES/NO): YES